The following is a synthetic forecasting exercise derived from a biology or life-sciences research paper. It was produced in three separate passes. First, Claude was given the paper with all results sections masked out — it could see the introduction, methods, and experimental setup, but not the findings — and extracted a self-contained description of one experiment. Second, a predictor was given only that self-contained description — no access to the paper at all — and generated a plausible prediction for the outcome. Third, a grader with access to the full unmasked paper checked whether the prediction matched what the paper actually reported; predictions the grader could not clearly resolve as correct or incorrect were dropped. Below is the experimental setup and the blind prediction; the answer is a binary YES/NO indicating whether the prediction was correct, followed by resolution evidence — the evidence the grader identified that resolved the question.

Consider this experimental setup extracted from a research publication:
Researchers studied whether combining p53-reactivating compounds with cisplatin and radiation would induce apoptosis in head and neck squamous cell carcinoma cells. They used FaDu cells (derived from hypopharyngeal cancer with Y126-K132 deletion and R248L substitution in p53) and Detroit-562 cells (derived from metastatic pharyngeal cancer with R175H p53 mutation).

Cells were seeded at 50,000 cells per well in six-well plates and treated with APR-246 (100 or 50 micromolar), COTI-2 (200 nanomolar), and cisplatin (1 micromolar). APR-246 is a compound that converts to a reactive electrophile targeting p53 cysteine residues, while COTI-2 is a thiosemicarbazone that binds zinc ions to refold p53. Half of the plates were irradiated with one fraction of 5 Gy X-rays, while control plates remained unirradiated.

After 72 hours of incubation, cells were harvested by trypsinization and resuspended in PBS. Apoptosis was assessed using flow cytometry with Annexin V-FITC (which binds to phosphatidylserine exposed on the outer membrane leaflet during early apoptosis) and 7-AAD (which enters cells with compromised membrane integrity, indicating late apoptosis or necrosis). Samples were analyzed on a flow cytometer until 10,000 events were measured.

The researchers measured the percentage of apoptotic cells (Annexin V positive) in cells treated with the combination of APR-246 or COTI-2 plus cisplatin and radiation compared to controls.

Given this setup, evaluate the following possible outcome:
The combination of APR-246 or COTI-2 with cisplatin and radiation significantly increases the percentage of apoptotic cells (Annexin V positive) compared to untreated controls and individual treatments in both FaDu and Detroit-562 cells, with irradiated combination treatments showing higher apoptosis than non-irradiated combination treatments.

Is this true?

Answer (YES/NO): NO